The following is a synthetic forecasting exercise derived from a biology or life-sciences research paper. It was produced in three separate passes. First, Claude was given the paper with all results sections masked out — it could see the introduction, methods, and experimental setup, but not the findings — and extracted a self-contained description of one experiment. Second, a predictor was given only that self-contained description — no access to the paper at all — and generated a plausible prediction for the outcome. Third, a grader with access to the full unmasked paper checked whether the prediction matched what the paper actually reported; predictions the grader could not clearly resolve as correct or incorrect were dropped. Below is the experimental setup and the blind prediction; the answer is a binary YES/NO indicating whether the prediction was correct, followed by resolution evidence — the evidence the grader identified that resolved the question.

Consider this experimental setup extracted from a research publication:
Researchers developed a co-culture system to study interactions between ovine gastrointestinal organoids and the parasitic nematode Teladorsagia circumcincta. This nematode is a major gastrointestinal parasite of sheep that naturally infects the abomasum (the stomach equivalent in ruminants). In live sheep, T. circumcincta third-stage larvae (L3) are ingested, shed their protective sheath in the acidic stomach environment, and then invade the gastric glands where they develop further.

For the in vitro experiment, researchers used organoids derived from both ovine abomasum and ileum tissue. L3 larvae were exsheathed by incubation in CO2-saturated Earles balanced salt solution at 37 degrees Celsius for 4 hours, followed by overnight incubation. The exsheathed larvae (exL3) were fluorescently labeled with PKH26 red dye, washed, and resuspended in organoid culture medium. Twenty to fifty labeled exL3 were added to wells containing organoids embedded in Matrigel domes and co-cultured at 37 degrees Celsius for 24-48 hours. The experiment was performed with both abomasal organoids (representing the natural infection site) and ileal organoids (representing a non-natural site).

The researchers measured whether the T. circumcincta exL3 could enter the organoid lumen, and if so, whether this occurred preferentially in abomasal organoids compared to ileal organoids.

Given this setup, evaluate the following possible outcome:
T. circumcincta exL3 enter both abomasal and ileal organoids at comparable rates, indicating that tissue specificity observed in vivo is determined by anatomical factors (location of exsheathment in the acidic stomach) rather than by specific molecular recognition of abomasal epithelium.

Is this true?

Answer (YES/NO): YES